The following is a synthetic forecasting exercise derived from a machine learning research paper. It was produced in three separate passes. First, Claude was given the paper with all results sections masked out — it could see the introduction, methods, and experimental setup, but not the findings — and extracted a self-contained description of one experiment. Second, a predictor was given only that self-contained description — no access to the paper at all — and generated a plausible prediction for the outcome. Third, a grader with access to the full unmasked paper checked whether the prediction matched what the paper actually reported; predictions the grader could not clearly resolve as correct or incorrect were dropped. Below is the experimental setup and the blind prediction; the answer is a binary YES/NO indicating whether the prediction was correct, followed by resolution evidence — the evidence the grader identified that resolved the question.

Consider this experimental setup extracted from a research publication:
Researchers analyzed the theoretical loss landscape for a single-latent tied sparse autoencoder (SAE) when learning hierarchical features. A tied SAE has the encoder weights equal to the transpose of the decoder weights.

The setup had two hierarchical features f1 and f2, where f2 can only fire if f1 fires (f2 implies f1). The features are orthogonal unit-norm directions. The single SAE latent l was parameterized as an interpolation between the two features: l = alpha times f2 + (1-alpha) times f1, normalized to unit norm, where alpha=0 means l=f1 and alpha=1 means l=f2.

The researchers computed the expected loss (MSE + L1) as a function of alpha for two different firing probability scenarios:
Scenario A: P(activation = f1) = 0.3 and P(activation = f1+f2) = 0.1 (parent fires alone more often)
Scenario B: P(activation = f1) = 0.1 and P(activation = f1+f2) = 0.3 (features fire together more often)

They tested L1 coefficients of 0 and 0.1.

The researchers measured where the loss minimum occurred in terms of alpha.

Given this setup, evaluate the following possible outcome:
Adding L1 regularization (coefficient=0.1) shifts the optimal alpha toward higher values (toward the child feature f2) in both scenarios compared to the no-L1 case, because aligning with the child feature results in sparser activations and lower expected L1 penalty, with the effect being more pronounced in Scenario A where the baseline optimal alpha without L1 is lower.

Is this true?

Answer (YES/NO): NO